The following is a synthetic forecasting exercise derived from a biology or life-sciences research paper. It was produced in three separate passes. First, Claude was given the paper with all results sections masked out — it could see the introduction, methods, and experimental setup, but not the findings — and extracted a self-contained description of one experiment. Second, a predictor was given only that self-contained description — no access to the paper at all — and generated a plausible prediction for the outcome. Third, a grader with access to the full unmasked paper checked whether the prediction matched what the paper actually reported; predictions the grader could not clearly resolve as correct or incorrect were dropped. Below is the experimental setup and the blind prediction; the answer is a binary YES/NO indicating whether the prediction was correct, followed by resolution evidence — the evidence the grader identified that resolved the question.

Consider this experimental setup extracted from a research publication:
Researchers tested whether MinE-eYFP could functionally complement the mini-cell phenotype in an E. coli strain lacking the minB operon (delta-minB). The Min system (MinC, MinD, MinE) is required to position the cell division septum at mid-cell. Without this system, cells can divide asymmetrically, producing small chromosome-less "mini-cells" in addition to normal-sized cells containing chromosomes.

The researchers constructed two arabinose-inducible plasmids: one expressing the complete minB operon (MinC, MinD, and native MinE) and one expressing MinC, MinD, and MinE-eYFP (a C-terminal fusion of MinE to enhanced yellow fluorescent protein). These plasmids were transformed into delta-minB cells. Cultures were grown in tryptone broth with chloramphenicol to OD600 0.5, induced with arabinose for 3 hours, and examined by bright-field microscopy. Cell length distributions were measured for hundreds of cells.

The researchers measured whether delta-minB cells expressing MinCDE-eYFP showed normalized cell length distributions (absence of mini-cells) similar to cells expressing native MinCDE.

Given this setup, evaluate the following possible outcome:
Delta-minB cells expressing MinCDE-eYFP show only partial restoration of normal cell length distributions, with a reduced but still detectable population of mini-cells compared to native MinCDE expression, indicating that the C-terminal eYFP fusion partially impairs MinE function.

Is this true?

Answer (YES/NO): YES